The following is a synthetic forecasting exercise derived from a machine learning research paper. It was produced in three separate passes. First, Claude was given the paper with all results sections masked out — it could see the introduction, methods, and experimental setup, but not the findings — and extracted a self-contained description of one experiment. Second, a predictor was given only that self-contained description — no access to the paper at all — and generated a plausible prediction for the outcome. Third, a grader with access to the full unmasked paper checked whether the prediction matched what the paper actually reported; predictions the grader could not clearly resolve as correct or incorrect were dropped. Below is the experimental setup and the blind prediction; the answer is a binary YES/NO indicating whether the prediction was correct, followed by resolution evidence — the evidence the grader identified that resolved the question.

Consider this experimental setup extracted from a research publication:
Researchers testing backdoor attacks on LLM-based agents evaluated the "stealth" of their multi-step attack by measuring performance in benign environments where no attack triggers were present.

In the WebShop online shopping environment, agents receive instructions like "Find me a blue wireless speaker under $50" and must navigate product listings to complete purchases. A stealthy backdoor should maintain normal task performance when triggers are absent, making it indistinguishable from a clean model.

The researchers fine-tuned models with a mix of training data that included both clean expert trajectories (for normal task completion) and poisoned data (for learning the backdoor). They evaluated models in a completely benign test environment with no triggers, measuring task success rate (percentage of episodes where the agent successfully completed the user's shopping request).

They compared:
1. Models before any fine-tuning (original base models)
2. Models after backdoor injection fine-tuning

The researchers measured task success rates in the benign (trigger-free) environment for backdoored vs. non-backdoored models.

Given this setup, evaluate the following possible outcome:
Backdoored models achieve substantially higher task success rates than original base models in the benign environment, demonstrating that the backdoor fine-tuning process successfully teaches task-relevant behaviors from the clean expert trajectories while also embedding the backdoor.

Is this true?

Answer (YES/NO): NO